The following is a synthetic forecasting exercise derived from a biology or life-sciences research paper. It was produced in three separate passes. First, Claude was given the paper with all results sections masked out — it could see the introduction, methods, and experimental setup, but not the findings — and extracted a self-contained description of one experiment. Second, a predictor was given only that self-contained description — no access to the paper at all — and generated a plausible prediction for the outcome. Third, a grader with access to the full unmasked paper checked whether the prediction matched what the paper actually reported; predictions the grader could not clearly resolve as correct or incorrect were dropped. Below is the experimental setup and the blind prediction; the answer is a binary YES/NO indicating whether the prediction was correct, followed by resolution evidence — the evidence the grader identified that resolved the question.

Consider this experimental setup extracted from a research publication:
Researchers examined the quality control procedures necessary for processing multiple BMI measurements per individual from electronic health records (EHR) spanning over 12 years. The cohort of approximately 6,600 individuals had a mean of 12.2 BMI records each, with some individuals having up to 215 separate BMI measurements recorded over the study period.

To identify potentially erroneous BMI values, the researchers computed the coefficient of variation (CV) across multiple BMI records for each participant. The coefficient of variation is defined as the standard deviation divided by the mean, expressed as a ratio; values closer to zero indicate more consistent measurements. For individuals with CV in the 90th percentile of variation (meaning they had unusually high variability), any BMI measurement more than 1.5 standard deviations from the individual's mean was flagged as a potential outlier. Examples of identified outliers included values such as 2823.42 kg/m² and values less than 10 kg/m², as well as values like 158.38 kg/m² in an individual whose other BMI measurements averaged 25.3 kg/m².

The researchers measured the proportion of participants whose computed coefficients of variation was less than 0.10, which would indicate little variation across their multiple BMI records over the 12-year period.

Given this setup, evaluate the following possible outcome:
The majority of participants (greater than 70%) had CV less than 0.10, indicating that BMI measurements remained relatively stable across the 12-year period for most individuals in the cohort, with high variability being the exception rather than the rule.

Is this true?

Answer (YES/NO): NO